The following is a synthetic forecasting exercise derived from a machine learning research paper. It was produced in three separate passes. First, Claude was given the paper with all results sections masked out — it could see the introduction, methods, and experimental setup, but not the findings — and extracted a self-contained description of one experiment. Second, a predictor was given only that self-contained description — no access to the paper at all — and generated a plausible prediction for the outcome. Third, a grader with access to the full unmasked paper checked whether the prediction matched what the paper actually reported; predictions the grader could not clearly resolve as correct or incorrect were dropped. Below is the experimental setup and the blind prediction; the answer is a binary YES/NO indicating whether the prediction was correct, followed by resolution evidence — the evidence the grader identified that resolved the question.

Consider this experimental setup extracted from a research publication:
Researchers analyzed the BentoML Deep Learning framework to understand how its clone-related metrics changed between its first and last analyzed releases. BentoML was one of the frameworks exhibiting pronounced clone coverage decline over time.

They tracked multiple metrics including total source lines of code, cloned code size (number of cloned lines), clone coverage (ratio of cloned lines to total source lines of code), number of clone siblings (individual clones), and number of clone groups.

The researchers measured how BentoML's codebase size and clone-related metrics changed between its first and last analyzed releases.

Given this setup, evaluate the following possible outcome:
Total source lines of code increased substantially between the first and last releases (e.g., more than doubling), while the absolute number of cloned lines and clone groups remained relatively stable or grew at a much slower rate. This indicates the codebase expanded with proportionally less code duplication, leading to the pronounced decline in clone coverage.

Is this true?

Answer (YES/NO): NO